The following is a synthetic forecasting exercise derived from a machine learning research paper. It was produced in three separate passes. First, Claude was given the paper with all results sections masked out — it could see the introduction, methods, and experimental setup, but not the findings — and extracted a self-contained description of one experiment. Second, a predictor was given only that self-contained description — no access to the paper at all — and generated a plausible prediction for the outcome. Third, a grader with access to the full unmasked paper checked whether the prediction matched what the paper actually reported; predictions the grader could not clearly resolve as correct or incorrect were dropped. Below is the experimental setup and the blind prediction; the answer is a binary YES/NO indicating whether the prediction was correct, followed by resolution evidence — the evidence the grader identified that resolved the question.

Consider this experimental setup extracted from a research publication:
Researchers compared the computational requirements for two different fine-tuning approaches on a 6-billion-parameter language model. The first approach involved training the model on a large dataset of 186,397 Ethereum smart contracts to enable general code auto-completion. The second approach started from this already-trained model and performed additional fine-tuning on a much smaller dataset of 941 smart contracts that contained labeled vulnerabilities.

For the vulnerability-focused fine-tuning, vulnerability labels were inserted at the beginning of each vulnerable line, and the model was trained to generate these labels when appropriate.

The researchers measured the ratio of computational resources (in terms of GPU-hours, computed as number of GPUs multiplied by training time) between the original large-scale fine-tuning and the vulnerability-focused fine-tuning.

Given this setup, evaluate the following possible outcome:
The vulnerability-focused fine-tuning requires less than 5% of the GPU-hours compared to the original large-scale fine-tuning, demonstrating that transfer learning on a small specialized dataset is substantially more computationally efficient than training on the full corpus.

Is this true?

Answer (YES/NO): YES